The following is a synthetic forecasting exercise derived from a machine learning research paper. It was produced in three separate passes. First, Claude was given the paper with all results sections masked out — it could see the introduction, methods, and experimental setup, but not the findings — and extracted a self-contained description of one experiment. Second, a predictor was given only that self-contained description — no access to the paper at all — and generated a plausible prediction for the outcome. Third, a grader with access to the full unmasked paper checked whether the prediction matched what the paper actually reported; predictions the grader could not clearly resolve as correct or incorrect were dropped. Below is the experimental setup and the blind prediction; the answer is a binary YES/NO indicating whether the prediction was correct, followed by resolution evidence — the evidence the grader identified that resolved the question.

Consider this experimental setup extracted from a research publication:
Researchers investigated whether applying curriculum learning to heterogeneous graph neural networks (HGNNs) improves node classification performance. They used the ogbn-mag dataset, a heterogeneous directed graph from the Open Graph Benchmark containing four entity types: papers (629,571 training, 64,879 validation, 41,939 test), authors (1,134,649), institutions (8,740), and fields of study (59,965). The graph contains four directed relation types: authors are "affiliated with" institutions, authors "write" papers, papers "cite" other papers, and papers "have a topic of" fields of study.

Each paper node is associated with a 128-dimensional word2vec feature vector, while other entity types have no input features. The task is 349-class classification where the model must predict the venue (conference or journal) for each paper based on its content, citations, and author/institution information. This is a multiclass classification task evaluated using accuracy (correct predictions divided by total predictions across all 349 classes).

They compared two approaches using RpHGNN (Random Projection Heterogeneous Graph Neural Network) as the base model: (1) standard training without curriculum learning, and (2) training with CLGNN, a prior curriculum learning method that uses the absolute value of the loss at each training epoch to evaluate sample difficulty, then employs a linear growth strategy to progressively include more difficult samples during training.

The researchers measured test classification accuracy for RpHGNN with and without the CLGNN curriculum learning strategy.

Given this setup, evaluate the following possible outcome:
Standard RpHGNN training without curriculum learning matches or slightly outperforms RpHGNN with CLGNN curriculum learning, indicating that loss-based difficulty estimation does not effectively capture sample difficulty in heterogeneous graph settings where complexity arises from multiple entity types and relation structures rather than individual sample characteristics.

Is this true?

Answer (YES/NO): NO